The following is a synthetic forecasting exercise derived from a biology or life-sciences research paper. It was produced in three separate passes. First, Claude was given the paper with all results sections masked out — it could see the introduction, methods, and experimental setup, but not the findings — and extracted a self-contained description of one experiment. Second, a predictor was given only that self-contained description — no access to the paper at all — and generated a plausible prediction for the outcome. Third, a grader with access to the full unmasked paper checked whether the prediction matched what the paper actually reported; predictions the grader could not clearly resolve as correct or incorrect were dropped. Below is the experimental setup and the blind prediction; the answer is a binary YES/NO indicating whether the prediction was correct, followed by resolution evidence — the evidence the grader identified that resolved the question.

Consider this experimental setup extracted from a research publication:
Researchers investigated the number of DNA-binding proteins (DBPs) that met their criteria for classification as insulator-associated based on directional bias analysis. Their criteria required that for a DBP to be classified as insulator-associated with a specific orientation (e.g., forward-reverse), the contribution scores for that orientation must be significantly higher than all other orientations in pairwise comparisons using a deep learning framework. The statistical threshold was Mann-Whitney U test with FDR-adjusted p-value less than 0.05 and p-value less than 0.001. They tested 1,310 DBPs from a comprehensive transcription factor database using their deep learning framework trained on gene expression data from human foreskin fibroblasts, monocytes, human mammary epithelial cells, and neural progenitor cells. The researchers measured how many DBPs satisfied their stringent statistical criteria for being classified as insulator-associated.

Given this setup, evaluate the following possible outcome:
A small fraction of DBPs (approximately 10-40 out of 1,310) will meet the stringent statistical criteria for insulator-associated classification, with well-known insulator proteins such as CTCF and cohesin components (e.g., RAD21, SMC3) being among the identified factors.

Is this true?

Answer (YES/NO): NO